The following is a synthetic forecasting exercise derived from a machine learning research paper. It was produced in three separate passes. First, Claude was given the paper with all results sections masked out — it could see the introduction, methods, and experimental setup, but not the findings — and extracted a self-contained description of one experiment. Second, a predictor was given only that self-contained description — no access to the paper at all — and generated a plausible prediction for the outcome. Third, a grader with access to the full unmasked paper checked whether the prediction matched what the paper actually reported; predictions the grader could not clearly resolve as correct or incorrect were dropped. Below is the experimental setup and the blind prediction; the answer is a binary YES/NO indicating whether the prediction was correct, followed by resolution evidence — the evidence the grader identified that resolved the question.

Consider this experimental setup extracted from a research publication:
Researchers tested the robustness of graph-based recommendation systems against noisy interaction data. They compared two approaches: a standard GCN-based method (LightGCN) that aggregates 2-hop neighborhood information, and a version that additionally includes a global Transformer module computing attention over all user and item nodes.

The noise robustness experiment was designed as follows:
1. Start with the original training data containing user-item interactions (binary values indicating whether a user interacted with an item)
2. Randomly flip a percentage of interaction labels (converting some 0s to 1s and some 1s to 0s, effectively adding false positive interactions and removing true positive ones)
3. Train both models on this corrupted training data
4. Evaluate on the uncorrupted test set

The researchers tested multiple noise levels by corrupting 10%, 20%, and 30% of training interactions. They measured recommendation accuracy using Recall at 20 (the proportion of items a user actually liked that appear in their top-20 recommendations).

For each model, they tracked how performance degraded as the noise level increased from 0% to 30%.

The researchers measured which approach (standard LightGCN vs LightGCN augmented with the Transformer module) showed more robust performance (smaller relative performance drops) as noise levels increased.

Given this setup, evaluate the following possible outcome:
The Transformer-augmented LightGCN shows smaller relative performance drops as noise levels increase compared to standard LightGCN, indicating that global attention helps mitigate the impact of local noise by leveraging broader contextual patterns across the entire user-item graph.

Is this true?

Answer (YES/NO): YES